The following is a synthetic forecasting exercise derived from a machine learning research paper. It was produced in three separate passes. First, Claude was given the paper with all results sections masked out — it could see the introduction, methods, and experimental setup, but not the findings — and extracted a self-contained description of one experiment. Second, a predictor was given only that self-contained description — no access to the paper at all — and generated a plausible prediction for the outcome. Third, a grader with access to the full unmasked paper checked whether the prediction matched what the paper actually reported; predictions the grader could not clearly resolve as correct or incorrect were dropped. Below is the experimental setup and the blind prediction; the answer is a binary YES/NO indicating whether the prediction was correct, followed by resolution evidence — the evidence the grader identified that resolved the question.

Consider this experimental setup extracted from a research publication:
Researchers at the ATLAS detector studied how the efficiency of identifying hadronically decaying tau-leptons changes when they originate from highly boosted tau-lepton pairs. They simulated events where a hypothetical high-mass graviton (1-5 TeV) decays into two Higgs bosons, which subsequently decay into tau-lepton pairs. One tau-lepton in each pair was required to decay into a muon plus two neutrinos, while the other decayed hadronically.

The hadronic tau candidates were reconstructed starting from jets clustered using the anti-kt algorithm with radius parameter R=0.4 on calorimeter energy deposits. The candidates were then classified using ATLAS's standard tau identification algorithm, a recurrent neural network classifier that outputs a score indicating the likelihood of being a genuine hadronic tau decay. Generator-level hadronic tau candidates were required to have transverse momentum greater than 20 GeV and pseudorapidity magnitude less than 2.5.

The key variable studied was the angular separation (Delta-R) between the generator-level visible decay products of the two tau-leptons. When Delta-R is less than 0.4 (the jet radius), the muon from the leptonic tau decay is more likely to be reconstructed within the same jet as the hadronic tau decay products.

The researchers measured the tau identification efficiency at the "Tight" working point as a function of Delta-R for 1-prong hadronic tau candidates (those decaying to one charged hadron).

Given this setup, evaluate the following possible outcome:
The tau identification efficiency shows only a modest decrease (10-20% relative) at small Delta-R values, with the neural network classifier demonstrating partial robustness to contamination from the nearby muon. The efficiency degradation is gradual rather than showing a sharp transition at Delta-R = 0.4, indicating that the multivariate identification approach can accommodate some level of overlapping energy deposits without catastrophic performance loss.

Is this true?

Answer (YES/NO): NO